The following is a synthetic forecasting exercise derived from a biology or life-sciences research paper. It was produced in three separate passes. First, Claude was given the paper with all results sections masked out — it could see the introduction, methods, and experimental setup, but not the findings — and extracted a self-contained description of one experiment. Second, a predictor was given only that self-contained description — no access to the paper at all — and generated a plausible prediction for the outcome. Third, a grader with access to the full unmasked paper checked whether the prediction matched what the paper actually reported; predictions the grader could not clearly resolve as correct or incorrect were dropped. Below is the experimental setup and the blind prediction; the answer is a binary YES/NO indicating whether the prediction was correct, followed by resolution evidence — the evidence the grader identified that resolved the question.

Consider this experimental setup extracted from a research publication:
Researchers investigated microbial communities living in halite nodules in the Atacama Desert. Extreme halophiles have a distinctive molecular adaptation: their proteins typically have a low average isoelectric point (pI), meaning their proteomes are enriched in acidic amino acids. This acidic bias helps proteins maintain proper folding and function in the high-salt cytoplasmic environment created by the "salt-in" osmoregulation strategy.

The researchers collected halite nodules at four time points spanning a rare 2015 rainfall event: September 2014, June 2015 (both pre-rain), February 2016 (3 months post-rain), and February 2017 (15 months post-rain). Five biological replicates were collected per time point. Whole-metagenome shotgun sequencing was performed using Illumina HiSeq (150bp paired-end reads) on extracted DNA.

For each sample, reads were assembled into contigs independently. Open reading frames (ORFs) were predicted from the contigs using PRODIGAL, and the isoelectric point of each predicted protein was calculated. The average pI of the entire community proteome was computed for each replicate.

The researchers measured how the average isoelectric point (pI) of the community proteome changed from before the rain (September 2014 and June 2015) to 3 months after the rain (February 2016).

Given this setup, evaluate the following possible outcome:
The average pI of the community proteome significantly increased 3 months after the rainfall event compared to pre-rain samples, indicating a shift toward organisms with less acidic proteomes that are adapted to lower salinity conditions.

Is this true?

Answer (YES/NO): YES